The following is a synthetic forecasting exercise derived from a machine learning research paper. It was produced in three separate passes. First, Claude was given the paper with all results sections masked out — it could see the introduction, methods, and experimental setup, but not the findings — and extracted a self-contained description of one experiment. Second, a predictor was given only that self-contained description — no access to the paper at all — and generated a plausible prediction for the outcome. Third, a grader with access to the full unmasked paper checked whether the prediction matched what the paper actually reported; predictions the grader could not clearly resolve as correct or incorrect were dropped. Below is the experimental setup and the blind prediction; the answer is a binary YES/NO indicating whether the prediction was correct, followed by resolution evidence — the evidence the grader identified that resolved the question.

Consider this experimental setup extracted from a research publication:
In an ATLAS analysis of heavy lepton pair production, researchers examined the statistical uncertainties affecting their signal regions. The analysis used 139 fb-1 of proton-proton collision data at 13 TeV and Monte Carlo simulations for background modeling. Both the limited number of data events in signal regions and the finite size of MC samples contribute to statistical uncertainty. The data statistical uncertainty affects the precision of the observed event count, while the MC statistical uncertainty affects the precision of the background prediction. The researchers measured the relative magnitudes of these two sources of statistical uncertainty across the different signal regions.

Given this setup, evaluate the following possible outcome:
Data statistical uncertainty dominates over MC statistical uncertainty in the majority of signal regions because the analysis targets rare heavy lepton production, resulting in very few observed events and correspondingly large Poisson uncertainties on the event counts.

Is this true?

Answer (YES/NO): YES